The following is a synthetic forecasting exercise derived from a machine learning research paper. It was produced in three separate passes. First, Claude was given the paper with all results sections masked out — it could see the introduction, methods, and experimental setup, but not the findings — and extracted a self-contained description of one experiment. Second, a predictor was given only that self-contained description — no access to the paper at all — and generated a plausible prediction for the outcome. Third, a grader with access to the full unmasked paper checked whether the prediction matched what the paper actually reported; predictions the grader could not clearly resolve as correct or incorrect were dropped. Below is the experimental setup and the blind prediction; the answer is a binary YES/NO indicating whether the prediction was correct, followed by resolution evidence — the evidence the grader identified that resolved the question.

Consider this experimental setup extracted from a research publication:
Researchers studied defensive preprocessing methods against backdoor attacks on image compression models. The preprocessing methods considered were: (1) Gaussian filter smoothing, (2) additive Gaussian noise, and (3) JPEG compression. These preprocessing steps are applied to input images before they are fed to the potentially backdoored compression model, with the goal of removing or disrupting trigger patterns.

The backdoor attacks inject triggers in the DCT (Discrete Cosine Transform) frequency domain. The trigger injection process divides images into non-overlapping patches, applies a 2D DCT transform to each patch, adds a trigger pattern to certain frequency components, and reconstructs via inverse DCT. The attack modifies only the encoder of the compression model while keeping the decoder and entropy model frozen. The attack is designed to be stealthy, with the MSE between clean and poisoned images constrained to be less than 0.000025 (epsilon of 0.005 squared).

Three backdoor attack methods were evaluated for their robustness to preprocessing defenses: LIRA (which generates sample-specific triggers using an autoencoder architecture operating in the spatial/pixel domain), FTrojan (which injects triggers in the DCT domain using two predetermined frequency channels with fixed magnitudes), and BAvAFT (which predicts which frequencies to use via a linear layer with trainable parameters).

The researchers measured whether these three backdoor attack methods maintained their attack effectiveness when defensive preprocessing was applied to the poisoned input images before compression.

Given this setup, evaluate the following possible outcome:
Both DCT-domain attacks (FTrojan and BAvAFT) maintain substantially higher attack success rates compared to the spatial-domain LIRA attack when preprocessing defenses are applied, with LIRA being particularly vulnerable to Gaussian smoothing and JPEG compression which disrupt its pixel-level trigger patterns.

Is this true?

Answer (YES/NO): NO